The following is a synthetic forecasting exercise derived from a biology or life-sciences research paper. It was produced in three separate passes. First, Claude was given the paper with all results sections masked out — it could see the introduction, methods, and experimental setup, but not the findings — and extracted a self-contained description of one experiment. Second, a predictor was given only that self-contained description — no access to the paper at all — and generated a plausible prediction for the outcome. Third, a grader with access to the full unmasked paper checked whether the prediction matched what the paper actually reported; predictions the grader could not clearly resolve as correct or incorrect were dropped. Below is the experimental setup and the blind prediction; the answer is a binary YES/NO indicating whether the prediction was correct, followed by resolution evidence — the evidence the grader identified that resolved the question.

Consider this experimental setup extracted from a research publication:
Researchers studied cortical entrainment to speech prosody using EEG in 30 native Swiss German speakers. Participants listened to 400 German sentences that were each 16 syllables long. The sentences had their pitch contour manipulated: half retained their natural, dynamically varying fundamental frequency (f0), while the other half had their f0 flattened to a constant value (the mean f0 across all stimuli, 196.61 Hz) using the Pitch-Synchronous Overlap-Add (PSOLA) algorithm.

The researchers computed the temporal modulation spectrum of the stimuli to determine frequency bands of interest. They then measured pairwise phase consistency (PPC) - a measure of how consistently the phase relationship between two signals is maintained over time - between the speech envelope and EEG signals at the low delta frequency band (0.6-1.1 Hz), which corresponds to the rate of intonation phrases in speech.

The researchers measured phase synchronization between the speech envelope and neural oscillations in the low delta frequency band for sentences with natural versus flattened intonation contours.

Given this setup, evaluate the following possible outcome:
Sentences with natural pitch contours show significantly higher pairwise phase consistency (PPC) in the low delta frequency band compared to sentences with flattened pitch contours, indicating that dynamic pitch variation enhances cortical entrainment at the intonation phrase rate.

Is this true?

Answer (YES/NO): YES